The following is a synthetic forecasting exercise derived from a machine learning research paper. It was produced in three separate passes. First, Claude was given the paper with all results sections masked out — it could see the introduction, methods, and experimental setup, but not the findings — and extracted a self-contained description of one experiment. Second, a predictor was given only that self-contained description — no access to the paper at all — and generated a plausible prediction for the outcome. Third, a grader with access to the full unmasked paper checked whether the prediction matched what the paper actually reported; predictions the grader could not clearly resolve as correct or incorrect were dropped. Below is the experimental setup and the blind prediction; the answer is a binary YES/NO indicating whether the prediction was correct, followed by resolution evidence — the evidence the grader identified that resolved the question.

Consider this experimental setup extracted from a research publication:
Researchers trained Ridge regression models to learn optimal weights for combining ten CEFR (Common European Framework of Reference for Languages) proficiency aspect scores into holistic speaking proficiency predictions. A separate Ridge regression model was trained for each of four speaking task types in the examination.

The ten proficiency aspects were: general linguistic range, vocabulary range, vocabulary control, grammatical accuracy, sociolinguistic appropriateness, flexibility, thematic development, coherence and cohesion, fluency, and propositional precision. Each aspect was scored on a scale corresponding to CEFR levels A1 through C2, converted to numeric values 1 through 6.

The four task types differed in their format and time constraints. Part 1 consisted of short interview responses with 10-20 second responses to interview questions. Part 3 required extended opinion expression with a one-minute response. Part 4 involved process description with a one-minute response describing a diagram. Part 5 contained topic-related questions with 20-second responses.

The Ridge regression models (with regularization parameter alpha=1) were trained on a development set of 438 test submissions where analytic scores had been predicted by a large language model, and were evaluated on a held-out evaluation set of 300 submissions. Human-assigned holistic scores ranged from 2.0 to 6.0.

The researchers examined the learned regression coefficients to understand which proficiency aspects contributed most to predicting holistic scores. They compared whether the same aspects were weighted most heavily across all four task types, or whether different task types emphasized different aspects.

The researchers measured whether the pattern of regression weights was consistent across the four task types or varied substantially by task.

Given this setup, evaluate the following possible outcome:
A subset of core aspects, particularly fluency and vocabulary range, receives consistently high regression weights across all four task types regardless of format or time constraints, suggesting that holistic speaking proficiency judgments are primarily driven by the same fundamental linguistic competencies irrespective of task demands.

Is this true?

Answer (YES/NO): NO